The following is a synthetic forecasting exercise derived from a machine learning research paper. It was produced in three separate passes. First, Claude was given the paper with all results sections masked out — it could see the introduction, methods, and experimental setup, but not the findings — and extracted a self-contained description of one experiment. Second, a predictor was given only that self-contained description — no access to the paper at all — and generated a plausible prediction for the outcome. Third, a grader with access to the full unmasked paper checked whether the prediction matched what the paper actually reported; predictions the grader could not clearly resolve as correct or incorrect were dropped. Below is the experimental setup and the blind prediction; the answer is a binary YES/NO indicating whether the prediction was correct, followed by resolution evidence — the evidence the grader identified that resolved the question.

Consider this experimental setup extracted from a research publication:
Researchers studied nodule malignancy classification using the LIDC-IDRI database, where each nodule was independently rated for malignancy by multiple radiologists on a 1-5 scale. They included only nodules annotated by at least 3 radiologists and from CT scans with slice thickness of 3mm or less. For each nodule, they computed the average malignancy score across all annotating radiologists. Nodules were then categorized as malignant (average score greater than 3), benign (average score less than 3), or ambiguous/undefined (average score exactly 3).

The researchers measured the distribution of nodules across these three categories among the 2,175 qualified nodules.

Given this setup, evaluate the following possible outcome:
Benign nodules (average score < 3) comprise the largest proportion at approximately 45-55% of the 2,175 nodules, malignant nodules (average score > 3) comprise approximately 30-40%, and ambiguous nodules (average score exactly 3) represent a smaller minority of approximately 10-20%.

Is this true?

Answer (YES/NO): NO